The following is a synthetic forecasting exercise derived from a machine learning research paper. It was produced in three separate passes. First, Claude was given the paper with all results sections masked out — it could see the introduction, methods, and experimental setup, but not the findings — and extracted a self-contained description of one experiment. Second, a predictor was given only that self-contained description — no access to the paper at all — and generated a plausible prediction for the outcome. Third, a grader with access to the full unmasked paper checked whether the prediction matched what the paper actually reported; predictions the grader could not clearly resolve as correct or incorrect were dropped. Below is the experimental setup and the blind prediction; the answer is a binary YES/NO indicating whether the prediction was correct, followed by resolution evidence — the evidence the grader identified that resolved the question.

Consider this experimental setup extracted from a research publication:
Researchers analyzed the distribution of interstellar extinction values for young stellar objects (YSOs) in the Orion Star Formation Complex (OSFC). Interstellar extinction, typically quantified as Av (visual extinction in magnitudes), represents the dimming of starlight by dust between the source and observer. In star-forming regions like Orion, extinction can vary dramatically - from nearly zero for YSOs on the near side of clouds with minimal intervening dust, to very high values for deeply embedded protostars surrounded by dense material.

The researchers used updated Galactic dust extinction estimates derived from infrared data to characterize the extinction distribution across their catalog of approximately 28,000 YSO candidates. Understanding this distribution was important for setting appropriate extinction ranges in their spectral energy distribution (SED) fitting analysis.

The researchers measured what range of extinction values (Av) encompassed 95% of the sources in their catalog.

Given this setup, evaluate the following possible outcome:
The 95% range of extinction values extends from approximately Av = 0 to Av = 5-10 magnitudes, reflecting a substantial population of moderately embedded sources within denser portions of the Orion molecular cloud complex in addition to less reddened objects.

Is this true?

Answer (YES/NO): NO